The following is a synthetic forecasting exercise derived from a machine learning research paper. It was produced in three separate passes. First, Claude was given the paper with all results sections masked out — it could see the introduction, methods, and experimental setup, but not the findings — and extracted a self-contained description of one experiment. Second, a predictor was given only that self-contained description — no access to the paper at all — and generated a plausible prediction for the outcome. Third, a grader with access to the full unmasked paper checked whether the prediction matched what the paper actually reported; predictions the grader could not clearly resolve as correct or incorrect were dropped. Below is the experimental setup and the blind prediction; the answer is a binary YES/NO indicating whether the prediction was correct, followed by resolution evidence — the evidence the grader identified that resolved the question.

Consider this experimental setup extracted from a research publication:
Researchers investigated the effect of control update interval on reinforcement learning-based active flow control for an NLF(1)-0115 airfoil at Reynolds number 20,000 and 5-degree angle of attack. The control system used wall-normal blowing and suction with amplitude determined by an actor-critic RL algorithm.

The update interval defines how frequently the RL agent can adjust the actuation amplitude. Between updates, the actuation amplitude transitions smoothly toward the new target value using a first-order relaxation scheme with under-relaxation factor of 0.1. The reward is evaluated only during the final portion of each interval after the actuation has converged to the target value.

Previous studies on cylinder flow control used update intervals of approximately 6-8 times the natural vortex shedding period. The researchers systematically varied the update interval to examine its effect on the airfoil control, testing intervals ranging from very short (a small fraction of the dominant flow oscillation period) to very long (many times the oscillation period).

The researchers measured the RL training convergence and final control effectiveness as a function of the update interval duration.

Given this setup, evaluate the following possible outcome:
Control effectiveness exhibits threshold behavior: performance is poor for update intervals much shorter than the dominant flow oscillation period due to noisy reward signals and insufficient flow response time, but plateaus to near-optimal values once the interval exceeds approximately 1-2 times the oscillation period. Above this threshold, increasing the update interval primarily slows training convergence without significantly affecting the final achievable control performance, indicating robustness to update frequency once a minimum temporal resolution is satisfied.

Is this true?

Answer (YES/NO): NO